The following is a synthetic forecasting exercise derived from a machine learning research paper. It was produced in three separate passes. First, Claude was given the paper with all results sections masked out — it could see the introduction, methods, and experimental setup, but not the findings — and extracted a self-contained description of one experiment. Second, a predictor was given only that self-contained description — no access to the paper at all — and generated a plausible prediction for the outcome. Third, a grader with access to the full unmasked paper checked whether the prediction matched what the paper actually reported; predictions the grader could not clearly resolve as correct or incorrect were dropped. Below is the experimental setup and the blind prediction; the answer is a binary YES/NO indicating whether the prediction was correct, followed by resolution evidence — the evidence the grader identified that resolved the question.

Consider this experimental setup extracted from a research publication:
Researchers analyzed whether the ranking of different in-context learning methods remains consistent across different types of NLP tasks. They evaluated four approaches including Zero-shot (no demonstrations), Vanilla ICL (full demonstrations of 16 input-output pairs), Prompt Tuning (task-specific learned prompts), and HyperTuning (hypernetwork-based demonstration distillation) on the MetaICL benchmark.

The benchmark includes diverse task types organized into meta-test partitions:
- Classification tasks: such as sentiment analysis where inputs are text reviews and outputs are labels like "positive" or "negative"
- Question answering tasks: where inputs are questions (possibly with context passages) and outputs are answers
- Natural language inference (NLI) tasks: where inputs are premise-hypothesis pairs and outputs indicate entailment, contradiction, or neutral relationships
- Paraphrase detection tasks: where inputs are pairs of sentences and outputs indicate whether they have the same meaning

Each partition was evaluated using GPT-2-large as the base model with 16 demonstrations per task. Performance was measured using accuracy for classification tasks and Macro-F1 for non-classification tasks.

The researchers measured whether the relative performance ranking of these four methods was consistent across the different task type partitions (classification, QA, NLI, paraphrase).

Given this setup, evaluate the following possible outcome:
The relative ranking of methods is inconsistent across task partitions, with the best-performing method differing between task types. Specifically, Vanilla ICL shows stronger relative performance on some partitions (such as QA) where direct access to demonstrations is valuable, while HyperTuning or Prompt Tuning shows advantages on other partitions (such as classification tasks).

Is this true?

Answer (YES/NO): NO